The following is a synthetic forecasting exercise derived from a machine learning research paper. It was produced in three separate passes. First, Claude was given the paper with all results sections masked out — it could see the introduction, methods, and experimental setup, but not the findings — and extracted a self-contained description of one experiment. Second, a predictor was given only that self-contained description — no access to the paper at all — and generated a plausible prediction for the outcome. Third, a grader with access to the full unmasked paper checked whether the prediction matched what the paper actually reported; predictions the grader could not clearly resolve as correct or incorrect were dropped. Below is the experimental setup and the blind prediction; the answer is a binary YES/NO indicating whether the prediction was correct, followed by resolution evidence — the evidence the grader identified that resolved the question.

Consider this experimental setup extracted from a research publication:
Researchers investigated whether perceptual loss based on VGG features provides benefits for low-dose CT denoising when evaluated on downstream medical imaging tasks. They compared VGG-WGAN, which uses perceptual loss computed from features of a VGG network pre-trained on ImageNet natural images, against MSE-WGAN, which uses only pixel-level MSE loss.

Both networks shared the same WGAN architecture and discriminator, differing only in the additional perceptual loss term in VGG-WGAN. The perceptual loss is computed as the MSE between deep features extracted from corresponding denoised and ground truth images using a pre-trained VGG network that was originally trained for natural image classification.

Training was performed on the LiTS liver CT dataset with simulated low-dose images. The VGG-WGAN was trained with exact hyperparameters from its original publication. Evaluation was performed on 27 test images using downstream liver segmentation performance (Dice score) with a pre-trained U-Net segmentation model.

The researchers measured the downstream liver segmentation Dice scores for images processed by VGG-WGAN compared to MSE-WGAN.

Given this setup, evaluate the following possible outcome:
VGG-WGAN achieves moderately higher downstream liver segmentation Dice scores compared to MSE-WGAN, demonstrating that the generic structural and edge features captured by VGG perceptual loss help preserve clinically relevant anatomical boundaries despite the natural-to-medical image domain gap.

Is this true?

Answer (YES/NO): NO